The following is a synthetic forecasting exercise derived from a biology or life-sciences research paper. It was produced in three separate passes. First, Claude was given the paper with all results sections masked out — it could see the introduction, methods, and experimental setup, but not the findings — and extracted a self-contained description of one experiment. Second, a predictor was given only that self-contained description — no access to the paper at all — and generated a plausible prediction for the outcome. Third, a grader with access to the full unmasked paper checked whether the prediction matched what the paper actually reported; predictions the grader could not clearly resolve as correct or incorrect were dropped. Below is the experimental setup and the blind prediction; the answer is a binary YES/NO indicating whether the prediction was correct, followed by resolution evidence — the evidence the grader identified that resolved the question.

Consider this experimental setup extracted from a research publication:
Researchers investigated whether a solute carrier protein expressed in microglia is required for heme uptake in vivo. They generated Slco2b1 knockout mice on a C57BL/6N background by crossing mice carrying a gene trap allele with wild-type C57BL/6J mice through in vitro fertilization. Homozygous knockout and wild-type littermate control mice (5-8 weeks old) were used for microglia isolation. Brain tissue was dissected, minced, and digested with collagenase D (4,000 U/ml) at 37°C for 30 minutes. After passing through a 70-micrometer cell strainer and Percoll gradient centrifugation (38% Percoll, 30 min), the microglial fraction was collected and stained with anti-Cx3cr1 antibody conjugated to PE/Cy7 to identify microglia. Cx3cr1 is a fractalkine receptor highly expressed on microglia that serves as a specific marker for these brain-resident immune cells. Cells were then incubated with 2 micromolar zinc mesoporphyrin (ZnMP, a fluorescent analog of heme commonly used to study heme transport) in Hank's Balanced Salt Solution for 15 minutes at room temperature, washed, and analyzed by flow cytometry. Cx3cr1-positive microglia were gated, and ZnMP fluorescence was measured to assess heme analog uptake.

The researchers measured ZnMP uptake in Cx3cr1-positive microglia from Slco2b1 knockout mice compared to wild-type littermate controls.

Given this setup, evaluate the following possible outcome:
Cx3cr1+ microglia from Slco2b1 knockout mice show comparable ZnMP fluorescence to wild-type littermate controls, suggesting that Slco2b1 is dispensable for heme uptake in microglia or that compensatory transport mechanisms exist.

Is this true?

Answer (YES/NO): NO